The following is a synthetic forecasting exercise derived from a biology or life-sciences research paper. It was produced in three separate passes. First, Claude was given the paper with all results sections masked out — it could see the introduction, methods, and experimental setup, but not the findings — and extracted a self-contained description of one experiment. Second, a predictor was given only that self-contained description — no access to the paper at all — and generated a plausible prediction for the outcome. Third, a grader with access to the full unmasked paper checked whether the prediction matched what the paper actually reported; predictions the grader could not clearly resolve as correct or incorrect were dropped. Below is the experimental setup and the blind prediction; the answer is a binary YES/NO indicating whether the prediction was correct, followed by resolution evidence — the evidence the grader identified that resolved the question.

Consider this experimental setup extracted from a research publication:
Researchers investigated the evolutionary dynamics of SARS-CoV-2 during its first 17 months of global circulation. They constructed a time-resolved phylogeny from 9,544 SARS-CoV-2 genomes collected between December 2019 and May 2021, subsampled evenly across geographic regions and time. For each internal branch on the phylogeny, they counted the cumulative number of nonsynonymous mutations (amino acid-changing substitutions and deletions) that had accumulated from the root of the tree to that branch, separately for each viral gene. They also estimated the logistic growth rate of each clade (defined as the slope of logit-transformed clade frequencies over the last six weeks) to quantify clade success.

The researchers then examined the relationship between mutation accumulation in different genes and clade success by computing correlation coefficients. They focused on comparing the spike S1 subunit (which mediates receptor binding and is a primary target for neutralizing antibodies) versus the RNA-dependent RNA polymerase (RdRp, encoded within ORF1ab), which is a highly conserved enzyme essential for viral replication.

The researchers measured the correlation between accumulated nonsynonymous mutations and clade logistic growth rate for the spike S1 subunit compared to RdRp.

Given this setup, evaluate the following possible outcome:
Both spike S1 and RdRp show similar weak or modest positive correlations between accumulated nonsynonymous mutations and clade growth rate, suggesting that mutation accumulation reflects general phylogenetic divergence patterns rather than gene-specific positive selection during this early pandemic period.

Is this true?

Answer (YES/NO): NO